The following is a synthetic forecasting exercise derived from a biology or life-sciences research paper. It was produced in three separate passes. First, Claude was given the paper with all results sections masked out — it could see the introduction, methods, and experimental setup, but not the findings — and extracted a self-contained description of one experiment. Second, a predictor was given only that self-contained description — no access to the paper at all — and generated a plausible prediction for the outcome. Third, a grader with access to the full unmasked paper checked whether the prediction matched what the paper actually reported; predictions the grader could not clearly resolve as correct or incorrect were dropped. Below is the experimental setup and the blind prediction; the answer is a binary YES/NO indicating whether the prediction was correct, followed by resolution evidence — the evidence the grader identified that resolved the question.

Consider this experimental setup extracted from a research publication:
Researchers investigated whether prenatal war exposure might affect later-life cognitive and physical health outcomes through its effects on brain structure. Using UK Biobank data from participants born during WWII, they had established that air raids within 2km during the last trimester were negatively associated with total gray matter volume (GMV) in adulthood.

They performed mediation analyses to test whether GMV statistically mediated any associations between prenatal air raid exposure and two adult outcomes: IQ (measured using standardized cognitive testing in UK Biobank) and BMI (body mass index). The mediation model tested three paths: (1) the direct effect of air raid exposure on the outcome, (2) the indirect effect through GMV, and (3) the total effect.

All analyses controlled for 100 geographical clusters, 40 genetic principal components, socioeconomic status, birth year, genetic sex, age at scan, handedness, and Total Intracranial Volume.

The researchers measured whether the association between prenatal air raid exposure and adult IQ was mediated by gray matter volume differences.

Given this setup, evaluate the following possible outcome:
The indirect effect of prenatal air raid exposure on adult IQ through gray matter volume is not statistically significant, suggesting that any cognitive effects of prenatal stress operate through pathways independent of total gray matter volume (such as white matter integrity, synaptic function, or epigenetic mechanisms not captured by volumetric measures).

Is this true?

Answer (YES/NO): NO